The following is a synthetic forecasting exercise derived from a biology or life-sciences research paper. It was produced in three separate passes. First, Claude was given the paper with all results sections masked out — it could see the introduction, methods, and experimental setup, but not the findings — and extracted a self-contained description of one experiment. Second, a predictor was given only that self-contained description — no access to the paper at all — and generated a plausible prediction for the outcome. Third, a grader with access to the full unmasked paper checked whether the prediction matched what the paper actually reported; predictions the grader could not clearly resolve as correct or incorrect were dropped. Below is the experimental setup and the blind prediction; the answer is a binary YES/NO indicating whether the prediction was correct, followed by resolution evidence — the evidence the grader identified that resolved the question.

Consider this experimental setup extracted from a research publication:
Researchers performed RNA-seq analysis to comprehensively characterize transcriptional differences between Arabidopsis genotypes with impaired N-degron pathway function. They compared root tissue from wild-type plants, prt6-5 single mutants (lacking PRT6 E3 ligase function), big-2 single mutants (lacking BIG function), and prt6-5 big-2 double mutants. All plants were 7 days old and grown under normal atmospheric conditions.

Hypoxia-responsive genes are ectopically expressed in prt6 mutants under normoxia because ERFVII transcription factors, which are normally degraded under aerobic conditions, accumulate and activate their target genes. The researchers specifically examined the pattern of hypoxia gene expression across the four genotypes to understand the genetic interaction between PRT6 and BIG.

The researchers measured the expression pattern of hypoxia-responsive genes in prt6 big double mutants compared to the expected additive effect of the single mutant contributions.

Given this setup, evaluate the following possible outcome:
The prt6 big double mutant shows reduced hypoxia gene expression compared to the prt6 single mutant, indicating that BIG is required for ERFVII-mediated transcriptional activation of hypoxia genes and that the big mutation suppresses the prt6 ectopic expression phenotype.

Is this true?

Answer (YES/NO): NO